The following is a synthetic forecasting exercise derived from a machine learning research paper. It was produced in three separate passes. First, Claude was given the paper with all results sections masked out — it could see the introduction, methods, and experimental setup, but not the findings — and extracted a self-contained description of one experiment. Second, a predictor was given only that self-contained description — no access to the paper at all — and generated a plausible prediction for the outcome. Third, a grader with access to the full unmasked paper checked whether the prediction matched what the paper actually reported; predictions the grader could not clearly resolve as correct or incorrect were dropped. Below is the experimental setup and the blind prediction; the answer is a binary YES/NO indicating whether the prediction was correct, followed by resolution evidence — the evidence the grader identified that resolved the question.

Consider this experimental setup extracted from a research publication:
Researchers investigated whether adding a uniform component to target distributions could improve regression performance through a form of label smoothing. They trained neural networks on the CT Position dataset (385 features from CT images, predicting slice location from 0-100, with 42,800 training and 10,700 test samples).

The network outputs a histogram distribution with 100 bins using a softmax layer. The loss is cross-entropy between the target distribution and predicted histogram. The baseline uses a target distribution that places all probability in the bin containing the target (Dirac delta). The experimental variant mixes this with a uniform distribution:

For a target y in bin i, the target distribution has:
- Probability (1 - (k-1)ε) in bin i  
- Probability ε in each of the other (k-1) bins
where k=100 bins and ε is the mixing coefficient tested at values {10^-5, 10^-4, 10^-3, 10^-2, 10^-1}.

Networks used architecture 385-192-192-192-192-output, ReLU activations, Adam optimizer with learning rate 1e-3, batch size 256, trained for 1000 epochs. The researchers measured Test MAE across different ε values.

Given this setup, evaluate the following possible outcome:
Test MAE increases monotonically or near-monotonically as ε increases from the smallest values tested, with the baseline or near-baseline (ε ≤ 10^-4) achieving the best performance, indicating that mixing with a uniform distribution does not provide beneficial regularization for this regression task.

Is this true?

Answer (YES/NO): YES